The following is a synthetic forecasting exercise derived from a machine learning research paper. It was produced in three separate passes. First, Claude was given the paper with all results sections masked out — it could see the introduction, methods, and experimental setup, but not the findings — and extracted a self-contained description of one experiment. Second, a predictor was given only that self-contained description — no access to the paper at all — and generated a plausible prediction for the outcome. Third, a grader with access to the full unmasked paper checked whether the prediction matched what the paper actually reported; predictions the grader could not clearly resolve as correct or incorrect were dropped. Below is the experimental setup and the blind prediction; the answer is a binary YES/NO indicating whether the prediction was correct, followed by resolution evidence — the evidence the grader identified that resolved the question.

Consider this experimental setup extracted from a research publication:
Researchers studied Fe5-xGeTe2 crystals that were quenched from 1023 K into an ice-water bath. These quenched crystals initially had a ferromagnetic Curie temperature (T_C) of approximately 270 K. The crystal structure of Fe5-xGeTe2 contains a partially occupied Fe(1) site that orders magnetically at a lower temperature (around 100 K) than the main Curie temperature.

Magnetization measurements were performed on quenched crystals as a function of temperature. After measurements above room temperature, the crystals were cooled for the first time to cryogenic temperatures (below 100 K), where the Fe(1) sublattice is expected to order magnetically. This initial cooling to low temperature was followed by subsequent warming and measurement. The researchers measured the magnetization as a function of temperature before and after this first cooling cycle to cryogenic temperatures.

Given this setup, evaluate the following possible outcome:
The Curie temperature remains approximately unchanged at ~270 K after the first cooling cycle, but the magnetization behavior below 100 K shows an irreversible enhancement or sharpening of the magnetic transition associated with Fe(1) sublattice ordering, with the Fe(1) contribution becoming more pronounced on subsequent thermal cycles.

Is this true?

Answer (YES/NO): NO